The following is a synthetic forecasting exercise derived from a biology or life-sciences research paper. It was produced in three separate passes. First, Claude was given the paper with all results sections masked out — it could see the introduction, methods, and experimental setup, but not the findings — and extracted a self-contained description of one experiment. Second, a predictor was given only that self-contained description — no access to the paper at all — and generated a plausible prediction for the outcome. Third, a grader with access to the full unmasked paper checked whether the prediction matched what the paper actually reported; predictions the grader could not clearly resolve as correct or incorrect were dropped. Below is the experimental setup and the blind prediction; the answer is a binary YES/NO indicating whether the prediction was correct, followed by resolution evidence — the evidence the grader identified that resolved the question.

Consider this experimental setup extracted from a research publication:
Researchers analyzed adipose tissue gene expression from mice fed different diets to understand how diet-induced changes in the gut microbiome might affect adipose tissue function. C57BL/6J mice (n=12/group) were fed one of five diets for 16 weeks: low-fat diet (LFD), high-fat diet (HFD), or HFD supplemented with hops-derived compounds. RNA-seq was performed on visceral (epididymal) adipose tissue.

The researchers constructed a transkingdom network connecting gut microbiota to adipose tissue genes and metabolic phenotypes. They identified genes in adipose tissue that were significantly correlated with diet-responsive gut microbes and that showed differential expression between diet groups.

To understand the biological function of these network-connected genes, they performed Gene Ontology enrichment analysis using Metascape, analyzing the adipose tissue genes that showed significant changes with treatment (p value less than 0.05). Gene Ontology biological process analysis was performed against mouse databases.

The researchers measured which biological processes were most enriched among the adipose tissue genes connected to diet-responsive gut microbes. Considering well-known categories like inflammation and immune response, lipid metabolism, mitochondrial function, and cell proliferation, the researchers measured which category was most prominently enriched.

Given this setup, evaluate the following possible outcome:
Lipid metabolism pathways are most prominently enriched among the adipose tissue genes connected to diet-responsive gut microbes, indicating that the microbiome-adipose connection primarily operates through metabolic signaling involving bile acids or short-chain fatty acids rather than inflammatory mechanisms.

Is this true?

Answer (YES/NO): NO